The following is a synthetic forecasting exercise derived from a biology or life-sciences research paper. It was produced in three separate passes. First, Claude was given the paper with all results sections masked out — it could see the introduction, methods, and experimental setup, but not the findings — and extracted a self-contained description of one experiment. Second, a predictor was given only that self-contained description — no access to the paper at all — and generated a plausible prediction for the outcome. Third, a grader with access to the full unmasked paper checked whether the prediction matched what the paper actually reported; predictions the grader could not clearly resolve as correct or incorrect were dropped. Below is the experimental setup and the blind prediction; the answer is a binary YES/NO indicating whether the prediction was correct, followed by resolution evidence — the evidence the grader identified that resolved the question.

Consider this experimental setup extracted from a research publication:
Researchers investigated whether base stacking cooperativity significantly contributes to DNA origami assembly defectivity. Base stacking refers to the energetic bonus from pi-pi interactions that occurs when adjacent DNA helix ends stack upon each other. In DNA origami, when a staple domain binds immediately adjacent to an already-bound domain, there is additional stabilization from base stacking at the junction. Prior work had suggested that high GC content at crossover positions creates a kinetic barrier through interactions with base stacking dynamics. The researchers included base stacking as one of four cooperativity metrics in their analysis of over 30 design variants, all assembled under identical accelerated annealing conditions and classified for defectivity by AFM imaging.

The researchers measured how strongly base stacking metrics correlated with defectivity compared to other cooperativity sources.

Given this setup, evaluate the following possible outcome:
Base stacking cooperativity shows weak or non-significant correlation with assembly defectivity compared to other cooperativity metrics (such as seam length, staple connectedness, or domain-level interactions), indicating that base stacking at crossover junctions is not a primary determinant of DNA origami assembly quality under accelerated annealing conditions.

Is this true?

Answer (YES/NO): YES